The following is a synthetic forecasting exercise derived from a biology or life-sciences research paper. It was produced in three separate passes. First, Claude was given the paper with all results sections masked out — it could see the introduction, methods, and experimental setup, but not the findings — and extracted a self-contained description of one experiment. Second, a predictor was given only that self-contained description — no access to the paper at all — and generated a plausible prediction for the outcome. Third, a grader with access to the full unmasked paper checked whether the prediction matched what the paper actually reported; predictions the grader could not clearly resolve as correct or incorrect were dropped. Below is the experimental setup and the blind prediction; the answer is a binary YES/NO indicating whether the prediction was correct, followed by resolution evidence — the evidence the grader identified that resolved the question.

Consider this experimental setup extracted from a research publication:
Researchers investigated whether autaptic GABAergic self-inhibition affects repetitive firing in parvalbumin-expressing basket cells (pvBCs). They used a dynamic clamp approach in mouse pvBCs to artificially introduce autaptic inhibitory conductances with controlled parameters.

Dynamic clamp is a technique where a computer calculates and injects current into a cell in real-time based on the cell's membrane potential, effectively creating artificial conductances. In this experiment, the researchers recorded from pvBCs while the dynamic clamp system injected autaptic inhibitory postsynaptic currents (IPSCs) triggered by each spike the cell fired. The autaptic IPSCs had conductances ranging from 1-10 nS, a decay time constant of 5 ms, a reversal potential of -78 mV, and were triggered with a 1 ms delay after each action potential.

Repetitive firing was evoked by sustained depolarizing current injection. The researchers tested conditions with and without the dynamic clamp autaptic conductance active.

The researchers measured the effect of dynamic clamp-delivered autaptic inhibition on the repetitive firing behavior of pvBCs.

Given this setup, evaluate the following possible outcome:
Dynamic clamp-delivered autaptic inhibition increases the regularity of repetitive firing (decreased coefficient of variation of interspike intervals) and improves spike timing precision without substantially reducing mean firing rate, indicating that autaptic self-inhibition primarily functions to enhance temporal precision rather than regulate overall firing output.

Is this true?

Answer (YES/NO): NO